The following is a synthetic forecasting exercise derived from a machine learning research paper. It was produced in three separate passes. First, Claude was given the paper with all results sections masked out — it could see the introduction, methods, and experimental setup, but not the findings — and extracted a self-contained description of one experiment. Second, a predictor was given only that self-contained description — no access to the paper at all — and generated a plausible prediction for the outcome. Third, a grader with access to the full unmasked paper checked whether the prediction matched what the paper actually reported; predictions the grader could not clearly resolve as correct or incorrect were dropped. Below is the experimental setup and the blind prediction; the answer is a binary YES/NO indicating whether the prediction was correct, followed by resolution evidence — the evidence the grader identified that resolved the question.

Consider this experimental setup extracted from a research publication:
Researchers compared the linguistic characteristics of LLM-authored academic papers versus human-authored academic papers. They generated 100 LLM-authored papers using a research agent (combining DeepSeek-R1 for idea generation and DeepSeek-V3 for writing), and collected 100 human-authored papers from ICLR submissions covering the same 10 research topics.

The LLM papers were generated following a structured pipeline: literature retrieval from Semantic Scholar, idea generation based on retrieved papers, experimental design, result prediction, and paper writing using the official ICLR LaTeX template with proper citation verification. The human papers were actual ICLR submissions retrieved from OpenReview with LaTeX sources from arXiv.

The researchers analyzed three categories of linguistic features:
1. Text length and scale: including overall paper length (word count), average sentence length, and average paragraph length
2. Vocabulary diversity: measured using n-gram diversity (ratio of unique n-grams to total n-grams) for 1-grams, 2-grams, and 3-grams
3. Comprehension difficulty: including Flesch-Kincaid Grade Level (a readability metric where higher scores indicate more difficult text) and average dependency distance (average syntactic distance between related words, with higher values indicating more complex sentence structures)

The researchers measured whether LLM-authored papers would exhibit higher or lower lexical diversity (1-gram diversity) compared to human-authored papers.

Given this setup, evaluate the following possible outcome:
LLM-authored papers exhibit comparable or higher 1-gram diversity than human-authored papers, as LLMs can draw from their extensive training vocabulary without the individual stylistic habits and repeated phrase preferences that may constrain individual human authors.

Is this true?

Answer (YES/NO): YES